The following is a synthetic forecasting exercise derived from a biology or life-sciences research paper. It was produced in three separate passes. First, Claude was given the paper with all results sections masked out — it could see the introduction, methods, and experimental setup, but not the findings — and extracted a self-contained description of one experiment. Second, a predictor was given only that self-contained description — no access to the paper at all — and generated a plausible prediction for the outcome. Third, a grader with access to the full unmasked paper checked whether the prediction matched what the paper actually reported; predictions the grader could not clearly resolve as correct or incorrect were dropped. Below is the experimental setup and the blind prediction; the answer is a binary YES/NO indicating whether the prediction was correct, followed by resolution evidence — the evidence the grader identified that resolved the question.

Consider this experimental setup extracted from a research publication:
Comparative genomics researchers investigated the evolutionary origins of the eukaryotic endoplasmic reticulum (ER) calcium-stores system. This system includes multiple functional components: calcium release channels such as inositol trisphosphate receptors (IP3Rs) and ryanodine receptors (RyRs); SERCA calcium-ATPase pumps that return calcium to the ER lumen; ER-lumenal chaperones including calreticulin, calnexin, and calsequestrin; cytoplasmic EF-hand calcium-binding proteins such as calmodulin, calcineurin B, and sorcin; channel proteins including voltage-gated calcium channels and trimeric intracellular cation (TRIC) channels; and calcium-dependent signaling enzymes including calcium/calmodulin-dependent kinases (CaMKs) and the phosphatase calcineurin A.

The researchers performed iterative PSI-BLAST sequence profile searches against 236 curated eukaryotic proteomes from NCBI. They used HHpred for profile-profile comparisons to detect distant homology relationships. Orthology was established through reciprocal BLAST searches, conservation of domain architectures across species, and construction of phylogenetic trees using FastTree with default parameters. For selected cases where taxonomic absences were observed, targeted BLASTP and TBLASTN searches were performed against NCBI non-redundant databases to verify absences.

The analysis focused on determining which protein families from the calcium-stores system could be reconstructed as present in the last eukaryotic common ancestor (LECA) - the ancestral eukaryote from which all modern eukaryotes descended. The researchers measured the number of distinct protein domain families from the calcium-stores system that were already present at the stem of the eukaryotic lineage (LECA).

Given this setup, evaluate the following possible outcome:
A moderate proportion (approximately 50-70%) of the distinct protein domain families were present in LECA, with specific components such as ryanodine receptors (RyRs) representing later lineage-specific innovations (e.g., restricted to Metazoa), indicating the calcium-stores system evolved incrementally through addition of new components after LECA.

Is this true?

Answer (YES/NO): NO